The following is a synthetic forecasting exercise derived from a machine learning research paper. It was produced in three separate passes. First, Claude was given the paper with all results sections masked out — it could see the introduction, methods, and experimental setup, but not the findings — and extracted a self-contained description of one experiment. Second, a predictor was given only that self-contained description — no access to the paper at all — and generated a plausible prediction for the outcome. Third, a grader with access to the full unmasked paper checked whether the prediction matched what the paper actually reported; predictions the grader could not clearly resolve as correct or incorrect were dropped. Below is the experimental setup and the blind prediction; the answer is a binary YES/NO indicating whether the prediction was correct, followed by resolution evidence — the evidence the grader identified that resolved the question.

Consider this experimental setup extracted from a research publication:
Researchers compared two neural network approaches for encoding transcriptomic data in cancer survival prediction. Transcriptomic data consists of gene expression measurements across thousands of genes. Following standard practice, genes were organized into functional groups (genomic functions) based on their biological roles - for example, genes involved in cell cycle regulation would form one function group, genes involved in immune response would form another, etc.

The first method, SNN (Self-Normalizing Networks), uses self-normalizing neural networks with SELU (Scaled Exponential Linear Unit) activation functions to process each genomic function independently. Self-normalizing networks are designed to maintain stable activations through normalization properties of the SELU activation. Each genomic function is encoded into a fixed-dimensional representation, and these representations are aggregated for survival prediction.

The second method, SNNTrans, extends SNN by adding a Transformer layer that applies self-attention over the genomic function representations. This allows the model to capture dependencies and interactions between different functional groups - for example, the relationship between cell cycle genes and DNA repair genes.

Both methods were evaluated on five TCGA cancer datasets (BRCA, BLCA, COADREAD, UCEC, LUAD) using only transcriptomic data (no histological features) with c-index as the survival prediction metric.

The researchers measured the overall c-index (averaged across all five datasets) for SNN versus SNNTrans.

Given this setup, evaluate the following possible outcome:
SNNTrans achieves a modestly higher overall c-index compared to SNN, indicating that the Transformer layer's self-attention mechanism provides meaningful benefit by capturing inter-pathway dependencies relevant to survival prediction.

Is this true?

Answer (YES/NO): NO